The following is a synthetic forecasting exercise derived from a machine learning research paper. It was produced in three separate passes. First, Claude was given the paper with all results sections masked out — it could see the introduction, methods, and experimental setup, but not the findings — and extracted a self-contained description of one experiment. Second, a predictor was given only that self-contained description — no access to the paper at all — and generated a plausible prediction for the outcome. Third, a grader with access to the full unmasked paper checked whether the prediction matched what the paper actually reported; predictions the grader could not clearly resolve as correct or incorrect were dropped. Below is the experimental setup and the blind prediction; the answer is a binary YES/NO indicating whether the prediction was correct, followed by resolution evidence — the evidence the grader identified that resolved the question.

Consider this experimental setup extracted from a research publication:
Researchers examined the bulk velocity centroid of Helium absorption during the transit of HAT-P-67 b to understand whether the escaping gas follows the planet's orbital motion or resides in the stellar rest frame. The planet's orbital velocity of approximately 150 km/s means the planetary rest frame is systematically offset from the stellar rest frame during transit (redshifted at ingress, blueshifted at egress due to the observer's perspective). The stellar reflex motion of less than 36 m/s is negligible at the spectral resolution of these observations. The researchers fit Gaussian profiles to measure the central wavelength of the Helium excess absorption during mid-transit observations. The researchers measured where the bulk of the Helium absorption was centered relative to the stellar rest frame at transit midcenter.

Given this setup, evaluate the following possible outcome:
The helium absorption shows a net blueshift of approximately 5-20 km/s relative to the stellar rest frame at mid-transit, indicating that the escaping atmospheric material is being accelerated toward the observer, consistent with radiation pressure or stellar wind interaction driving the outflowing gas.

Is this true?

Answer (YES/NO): NO